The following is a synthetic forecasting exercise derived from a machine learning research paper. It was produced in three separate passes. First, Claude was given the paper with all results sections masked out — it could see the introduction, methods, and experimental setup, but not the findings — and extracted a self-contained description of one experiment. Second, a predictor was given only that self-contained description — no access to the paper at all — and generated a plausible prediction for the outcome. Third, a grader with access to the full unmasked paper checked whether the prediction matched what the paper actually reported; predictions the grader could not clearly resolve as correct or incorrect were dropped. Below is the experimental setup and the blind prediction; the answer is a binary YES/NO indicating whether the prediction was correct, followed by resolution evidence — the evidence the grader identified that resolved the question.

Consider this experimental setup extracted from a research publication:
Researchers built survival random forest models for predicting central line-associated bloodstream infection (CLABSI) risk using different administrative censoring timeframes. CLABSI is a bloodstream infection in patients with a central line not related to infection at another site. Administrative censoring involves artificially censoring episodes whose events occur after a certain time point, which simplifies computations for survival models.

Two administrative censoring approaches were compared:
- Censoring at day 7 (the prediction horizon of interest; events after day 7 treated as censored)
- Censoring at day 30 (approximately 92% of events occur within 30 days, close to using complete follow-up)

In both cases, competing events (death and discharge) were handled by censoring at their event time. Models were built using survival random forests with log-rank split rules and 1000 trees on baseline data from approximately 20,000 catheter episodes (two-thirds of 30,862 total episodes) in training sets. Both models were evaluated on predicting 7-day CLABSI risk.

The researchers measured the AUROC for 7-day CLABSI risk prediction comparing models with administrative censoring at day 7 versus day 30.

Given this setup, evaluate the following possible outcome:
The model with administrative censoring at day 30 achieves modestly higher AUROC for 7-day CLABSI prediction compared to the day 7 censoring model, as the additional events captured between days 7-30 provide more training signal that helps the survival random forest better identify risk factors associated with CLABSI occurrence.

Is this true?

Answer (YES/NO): NO